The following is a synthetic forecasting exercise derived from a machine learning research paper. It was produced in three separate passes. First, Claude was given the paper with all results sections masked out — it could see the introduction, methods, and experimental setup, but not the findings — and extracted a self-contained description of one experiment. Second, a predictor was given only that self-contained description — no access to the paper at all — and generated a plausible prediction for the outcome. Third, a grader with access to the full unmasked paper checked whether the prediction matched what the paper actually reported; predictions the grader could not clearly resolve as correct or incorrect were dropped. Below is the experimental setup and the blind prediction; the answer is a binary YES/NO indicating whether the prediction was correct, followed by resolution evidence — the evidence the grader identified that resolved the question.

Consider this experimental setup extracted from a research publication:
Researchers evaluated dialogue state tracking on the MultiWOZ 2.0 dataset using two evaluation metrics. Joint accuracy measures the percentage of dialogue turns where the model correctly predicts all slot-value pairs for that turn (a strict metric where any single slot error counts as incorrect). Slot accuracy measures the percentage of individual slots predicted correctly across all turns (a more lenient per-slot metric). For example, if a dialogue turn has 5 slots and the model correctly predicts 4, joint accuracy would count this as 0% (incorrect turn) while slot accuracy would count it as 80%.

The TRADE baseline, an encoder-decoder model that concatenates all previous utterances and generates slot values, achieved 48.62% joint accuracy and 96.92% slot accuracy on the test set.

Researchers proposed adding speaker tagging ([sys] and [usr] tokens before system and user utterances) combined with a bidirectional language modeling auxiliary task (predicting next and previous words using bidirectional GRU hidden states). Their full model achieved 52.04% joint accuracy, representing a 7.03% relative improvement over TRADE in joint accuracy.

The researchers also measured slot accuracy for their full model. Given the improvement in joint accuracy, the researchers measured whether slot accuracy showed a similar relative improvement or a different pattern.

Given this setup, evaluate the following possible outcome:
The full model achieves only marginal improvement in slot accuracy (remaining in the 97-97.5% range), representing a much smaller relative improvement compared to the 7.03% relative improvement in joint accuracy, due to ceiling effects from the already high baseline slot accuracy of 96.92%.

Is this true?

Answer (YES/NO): YES